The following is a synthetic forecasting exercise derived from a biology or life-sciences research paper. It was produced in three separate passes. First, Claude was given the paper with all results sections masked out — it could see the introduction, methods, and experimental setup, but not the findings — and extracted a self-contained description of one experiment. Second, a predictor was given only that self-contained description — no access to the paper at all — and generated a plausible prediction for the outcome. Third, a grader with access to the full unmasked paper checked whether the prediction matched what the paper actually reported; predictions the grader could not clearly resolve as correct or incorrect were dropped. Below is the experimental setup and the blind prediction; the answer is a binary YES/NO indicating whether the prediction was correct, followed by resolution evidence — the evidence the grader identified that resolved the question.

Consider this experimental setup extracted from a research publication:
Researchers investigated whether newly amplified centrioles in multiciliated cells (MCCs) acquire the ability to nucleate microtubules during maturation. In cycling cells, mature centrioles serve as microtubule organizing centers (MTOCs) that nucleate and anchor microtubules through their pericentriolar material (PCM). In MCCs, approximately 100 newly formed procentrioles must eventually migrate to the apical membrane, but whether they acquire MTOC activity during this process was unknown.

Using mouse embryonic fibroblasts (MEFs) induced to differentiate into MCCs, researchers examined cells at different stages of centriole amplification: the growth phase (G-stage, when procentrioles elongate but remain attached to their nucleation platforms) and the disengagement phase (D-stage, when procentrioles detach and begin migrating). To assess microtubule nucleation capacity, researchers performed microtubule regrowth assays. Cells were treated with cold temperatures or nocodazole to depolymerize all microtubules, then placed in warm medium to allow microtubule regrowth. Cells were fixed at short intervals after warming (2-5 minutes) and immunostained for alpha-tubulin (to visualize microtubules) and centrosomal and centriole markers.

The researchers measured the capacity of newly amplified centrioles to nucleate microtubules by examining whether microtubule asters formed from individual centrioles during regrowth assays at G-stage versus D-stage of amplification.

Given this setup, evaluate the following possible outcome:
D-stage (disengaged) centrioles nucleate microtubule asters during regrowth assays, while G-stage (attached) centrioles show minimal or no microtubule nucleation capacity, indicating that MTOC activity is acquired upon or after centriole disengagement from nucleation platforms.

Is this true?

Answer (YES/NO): NO